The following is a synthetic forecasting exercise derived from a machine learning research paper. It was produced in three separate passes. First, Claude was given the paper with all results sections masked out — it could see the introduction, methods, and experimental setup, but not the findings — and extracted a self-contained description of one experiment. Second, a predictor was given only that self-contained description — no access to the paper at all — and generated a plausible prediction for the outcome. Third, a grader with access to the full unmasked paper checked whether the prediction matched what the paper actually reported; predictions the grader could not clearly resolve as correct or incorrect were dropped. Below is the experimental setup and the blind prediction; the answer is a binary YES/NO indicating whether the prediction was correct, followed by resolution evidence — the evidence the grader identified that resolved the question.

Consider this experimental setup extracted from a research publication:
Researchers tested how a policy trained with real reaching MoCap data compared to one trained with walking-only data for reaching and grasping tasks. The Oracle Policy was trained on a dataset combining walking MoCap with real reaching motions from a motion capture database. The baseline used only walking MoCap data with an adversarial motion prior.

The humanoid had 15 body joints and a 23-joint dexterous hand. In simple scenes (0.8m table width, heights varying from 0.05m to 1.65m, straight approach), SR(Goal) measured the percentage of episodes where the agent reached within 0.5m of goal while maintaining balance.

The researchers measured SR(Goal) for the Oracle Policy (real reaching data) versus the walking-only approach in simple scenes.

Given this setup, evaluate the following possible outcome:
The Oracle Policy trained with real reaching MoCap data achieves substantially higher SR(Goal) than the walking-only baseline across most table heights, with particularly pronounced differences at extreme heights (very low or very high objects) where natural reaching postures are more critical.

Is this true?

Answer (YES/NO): NO